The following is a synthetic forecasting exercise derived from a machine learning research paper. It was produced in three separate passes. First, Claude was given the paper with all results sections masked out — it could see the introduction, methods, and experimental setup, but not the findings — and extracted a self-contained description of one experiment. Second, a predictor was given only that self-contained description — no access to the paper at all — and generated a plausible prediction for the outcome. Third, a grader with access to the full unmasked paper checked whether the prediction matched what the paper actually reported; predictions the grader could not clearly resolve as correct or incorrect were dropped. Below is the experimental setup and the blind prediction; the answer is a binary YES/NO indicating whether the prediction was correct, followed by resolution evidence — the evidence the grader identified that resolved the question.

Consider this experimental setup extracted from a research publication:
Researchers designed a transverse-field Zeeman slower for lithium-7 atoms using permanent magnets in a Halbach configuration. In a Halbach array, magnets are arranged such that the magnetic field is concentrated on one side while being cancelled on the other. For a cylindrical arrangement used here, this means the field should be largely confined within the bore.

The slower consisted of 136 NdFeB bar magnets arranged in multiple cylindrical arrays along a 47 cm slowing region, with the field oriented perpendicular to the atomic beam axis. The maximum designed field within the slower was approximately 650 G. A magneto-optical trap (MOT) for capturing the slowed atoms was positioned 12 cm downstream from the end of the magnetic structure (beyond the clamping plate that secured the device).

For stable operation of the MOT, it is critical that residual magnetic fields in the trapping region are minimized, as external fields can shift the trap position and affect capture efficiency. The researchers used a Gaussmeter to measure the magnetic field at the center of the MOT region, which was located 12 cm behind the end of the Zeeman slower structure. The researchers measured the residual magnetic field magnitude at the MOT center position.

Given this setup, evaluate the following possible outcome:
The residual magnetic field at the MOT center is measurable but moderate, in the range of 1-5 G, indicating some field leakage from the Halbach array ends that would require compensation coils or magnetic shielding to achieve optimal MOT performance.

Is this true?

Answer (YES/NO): YES